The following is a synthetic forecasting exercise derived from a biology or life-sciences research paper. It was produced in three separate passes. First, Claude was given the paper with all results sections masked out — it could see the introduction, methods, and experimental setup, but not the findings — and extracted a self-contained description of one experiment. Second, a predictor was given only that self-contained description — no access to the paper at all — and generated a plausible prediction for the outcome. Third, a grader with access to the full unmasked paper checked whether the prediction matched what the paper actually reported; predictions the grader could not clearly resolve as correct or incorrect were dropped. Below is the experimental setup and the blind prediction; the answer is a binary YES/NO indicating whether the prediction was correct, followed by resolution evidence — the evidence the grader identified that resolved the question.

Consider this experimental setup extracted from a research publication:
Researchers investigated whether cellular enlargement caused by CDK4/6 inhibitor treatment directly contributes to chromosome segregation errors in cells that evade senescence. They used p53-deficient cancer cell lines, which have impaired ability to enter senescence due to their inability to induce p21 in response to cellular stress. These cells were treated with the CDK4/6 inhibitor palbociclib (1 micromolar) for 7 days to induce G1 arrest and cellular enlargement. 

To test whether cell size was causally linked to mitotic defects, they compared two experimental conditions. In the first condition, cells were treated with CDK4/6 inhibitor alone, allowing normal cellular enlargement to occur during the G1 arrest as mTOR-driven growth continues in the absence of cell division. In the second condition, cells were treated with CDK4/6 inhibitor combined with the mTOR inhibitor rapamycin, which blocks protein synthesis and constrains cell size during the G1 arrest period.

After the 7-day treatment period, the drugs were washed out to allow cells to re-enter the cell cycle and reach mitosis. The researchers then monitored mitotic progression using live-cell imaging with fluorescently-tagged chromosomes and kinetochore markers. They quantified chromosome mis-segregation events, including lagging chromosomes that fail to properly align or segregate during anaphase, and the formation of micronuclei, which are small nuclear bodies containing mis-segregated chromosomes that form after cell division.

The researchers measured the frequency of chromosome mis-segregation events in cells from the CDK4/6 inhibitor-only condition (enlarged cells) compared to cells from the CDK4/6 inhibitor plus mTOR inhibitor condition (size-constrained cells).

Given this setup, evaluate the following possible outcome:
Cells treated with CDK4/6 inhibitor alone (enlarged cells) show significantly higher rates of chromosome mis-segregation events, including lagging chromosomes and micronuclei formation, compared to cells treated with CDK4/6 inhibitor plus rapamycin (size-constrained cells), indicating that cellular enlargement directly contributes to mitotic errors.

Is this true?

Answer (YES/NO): YES